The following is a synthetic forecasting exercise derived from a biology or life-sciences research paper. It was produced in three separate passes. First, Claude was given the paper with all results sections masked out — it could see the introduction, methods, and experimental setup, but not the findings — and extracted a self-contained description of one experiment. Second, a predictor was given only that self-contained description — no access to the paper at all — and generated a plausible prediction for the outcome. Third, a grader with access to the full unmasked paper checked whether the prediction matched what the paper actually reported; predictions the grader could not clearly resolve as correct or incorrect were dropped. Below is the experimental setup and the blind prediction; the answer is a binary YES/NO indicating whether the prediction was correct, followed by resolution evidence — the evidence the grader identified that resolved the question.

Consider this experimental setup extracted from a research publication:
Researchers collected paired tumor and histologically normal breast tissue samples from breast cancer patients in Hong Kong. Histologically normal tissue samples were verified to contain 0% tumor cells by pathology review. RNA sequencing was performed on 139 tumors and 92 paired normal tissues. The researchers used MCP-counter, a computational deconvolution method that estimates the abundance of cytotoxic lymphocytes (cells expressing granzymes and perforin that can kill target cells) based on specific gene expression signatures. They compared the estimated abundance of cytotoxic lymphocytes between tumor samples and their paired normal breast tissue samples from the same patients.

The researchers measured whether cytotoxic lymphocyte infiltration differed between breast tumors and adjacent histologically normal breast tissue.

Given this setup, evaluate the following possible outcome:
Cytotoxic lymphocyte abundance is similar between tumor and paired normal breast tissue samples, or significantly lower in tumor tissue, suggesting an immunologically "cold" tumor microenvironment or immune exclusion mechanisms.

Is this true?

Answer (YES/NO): NO